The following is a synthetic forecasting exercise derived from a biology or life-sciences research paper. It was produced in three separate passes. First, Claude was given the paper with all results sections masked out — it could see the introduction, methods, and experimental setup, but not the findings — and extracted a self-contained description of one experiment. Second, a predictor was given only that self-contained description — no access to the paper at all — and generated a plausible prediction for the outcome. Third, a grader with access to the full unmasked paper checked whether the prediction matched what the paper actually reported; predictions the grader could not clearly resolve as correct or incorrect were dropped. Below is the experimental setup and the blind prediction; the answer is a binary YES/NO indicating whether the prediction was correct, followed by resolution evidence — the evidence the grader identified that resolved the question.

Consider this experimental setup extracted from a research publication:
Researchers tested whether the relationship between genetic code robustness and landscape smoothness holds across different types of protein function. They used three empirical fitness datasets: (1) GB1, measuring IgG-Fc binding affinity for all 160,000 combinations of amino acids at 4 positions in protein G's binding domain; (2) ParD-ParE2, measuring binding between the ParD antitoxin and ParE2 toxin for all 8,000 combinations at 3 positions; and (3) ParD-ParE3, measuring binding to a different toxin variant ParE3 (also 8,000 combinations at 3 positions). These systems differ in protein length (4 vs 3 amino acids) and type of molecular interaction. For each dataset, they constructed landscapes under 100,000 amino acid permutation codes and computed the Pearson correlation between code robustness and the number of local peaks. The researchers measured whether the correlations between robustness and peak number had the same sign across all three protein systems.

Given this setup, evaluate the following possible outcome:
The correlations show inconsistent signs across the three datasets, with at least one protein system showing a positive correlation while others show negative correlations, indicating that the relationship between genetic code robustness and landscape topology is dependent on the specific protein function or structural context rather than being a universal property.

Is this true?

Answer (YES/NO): NO